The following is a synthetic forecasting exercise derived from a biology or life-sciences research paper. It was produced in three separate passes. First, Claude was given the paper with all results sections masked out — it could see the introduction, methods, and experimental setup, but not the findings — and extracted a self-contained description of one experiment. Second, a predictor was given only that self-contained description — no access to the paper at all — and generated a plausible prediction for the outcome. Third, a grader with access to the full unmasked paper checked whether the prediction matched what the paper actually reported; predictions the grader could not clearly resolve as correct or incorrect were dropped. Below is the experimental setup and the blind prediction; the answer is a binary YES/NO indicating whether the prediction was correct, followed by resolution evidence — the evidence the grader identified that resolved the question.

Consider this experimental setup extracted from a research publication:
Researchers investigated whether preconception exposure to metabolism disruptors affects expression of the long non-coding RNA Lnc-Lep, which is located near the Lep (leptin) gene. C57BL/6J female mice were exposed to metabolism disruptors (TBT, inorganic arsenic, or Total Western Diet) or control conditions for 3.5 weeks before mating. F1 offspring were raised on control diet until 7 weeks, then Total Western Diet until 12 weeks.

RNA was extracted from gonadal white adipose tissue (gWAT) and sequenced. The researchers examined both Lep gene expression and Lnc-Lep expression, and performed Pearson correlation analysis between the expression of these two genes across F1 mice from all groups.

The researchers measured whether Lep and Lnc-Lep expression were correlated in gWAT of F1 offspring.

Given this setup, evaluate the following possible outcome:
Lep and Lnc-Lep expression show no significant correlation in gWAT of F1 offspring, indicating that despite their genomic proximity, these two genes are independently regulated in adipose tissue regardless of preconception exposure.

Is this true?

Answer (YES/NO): NO